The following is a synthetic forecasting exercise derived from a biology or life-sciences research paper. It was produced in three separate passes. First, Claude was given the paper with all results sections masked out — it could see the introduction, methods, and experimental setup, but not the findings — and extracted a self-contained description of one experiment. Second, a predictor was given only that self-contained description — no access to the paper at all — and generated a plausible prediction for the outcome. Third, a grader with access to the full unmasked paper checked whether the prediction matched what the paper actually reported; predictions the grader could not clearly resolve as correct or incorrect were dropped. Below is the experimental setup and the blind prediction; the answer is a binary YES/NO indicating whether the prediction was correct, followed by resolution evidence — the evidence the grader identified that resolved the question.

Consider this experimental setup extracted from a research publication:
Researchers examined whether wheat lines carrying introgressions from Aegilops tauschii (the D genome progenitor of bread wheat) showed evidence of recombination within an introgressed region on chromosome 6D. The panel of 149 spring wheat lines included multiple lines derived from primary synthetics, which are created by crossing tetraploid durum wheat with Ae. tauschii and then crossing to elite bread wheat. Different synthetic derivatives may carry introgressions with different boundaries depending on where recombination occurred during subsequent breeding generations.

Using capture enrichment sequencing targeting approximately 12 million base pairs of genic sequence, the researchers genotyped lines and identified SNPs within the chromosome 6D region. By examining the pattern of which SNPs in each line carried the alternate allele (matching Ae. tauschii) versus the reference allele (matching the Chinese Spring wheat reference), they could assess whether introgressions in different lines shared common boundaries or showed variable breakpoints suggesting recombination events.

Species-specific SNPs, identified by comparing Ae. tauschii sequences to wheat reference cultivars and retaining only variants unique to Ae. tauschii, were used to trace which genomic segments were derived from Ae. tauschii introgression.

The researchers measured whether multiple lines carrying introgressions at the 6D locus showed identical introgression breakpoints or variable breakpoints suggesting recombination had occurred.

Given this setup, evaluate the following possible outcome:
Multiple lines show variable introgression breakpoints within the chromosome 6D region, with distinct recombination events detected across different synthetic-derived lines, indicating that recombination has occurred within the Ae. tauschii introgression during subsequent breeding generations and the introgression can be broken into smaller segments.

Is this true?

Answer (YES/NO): YES